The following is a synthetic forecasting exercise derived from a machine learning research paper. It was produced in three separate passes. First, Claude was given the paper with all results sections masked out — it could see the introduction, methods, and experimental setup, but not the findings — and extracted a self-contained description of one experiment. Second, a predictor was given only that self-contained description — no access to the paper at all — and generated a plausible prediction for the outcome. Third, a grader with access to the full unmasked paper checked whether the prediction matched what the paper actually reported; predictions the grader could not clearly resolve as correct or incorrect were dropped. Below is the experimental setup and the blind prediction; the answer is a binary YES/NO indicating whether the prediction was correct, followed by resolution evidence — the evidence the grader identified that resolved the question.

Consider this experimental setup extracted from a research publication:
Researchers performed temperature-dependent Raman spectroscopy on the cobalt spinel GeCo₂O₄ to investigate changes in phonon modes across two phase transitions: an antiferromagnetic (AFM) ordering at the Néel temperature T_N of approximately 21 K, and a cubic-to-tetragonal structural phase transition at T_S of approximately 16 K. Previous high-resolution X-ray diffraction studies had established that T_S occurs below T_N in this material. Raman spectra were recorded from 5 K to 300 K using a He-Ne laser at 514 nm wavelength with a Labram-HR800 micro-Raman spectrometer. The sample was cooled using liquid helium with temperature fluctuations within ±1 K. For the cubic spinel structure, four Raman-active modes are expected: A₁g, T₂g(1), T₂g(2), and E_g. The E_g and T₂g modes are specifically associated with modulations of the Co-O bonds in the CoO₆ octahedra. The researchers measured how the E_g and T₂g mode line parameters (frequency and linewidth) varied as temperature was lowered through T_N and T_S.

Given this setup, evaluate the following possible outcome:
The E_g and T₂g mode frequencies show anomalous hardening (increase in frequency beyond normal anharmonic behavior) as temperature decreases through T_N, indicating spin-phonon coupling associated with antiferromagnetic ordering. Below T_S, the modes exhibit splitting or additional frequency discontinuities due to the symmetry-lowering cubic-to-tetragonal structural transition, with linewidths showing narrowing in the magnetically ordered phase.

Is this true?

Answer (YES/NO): NO